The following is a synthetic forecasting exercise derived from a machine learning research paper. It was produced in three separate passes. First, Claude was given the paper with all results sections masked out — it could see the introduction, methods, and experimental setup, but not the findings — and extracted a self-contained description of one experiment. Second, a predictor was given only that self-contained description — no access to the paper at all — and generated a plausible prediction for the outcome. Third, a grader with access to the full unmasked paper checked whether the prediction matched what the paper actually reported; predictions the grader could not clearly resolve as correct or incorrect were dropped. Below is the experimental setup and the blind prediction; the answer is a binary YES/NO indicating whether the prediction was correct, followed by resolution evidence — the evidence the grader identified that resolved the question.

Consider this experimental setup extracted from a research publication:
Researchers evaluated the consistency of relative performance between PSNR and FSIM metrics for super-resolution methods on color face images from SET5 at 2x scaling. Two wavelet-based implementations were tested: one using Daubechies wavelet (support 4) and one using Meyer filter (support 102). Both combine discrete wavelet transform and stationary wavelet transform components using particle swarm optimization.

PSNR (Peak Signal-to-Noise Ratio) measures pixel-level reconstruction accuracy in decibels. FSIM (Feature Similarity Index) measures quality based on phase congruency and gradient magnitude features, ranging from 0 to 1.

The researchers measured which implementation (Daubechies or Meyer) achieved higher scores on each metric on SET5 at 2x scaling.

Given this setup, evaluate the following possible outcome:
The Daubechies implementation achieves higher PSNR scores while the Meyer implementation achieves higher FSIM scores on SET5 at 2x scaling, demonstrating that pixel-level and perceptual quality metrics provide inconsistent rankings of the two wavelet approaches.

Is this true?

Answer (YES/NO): NO